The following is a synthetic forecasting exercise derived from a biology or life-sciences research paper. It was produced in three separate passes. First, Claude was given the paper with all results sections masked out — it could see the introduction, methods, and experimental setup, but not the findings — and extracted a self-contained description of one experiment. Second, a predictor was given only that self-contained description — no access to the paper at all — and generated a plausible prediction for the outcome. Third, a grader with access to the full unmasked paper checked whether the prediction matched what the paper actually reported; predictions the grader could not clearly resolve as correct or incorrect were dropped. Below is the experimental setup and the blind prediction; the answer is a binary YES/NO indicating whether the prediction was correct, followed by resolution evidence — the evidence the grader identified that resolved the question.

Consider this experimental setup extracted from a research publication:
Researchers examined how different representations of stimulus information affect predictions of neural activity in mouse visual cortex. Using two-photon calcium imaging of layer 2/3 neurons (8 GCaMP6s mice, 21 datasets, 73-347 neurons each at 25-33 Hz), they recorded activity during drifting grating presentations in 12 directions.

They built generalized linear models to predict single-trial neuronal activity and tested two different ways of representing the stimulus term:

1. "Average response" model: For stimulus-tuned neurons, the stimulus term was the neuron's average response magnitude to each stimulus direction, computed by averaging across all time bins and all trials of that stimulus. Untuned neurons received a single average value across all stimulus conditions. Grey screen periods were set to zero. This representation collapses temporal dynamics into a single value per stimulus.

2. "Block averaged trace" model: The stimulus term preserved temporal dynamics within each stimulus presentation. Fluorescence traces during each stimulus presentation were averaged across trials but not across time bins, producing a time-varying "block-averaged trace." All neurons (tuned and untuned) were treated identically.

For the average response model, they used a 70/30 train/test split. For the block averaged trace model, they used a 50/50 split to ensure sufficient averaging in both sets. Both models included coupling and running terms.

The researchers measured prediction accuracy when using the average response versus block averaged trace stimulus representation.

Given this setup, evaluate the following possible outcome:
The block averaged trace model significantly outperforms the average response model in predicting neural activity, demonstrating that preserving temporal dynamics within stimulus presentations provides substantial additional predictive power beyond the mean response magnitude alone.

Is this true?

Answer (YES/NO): NO